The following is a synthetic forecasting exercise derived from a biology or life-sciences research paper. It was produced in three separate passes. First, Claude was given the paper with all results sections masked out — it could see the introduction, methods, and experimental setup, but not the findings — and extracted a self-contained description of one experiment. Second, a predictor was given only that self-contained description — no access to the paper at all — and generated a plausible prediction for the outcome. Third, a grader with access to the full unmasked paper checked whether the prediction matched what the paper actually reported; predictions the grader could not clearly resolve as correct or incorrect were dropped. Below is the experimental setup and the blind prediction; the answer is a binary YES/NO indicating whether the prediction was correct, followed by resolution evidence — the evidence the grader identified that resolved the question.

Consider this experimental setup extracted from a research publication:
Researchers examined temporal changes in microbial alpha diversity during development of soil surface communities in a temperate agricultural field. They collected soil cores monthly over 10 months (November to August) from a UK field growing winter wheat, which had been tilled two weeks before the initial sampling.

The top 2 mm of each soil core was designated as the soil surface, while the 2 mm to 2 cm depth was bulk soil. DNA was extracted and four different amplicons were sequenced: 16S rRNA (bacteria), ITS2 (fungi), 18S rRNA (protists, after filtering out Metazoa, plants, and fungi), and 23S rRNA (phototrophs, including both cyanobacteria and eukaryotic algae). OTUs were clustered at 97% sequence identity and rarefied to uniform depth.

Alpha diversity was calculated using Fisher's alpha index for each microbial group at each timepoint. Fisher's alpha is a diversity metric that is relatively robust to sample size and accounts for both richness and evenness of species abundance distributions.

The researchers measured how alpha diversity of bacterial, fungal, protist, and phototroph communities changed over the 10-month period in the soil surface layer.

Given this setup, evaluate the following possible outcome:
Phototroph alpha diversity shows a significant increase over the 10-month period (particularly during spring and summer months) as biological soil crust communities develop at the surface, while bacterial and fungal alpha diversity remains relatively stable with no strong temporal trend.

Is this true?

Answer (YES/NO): NO